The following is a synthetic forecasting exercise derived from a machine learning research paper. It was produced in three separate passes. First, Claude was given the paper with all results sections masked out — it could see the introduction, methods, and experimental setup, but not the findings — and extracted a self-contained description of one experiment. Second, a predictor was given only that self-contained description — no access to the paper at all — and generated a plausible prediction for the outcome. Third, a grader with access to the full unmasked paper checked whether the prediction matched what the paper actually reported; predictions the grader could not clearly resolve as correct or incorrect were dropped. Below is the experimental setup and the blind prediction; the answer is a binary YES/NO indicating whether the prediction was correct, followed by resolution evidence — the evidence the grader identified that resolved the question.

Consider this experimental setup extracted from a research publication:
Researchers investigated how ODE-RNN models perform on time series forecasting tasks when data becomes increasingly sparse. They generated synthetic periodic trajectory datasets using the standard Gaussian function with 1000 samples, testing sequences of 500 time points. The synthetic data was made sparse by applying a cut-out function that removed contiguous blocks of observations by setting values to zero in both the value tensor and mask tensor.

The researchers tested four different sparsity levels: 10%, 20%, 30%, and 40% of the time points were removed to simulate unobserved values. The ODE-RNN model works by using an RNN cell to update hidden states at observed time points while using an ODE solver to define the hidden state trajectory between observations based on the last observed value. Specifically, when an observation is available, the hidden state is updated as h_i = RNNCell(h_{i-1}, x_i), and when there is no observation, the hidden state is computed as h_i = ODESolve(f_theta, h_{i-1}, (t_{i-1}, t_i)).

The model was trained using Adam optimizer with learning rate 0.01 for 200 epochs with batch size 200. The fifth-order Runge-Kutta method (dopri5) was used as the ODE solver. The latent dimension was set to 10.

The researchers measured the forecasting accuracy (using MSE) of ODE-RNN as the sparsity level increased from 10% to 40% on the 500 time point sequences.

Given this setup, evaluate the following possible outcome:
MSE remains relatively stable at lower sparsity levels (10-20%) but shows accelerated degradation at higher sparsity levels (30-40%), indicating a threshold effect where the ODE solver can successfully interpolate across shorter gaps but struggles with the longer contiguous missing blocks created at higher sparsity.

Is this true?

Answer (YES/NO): NO